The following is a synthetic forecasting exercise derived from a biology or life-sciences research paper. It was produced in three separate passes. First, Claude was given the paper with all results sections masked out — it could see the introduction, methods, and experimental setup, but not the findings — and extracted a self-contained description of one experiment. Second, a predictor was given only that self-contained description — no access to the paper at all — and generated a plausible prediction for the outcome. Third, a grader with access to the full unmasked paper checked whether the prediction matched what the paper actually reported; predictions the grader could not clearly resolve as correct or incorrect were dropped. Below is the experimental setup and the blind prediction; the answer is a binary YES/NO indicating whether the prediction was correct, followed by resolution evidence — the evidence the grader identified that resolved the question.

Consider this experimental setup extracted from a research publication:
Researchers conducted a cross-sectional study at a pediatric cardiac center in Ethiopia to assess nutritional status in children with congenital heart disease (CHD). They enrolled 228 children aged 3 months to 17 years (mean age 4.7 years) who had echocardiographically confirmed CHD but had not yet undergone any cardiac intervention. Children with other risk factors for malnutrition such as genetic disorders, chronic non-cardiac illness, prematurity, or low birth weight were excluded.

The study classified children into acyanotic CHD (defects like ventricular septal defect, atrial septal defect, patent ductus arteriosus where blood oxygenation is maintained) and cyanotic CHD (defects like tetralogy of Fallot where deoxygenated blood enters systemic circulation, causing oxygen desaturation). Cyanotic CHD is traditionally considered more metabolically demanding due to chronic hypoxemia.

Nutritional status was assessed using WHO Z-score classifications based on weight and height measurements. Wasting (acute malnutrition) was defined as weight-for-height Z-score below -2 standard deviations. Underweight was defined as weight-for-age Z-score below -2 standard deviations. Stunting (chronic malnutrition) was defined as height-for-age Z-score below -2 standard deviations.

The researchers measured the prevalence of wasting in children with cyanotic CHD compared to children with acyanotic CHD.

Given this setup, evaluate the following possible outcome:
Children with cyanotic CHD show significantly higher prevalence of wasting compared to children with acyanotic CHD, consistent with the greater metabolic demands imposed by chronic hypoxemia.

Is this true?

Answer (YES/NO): NO